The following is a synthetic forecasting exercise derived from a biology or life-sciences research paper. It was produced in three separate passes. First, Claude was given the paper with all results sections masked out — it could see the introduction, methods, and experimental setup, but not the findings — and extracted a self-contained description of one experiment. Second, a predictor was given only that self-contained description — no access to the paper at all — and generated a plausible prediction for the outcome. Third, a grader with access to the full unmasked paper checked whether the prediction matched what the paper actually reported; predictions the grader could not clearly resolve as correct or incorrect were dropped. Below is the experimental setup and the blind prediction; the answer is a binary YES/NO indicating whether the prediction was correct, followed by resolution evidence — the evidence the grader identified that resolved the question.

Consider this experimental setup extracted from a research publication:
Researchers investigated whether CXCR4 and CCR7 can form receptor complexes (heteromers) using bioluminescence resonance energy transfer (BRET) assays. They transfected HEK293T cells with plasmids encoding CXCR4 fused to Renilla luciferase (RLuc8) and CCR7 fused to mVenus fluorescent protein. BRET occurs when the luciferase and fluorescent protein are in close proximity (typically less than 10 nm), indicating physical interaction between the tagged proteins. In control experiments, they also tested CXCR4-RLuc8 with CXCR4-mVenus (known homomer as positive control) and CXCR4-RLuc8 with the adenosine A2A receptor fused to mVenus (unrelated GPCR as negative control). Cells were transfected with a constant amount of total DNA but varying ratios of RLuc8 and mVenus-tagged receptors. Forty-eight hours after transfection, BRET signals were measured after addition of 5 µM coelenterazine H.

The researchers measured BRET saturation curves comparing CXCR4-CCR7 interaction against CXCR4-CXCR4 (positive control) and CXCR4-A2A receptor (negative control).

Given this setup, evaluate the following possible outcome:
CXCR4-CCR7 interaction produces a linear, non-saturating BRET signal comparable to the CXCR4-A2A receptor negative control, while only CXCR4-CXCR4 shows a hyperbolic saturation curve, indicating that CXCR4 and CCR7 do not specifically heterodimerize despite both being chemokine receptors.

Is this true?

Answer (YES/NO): NO